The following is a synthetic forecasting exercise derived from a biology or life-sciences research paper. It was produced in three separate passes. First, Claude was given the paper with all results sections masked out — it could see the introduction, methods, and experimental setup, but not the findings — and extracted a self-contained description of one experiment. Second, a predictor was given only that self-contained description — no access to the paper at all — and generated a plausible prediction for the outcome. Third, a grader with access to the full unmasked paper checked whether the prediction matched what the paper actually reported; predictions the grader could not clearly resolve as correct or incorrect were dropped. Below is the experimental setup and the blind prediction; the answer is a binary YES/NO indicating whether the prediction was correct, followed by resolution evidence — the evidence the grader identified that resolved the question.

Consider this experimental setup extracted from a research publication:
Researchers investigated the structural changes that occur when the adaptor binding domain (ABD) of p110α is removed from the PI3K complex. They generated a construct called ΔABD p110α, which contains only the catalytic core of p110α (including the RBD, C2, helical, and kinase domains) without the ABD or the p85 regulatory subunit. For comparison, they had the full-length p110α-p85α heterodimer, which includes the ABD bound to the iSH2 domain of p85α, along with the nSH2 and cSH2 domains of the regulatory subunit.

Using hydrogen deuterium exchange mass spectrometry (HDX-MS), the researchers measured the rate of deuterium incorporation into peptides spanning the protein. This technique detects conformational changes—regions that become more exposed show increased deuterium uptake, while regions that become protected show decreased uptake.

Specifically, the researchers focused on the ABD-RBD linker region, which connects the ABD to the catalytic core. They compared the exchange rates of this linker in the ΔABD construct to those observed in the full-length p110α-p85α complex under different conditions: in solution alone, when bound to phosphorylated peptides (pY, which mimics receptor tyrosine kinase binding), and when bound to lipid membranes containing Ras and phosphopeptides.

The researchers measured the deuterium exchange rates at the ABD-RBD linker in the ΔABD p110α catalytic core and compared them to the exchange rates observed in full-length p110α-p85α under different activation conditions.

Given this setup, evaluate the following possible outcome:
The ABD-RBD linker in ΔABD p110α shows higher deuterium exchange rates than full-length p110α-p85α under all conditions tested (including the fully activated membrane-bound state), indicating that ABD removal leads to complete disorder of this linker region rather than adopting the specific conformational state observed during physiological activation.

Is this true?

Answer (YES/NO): NO